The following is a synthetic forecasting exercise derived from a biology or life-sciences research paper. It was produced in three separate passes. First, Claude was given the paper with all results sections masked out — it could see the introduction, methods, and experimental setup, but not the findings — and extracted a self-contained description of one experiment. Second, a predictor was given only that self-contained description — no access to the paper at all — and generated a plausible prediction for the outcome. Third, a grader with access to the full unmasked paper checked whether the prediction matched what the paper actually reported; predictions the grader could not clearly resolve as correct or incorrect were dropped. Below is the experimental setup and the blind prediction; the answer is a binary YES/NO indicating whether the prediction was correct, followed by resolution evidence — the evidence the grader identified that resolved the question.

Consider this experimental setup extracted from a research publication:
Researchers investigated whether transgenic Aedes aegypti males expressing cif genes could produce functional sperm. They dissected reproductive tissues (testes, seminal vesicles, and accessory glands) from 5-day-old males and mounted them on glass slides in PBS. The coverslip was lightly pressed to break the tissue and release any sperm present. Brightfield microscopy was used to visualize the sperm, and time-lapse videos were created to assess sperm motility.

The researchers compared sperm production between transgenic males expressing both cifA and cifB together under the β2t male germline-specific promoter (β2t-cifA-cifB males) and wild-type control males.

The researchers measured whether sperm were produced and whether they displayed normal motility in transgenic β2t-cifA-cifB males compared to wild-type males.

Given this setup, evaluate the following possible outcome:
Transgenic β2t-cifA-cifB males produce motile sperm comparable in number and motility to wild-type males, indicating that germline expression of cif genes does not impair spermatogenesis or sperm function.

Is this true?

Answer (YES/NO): NO